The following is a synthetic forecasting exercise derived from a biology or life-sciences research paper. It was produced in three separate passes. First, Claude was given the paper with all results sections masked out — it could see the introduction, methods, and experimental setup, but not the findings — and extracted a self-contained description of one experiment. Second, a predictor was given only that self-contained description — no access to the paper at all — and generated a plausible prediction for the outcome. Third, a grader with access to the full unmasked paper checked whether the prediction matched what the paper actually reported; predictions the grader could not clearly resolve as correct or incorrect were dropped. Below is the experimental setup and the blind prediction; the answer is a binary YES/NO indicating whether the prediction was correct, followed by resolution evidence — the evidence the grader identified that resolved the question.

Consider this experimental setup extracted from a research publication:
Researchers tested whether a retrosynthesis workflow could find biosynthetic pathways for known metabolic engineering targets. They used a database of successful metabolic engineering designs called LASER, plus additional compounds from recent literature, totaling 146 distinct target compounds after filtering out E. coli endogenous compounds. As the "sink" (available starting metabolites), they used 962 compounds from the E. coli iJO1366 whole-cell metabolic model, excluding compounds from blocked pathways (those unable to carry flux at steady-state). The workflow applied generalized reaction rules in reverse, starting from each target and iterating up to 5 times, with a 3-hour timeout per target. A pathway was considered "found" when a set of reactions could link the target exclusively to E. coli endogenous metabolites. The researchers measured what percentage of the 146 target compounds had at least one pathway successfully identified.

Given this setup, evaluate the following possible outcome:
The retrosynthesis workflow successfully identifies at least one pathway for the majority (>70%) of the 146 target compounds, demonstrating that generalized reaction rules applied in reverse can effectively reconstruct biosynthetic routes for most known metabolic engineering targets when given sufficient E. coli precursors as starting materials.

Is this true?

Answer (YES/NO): YES